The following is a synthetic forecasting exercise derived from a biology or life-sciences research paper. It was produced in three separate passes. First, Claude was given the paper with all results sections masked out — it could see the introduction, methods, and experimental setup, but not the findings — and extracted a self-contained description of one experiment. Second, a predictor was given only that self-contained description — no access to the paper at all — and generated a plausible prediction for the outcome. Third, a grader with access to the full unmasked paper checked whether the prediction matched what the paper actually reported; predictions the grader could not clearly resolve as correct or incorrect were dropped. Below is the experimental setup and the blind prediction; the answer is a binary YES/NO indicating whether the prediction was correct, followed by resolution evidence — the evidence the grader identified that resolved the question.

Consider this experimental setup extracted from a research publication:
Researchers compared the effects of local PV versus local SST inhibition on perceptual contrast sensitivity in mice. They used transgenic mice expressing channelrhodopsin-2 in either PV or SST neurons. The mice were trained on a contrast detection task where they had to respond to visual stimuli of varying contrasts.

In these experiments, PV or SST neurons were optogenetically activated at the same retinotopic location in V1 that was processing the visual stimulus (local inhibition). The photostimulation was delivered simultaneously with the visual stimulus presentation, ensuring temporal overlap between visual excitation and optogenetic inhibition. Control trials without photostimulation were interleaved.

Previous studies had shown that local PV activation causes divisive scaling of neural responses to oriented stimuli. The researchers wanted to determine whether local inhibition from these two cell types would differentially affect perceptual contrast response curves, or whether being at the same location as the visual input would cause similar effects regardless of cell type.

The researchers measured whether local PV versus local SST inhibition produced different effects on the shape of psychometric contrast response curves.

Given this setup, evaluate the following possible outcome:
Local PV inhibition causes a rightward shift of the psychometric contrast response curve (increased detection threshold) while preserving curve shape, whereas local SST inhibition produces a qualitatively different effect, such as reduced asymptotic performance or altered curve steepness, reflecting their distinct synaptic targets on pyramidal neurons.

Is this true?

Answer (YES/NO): NO